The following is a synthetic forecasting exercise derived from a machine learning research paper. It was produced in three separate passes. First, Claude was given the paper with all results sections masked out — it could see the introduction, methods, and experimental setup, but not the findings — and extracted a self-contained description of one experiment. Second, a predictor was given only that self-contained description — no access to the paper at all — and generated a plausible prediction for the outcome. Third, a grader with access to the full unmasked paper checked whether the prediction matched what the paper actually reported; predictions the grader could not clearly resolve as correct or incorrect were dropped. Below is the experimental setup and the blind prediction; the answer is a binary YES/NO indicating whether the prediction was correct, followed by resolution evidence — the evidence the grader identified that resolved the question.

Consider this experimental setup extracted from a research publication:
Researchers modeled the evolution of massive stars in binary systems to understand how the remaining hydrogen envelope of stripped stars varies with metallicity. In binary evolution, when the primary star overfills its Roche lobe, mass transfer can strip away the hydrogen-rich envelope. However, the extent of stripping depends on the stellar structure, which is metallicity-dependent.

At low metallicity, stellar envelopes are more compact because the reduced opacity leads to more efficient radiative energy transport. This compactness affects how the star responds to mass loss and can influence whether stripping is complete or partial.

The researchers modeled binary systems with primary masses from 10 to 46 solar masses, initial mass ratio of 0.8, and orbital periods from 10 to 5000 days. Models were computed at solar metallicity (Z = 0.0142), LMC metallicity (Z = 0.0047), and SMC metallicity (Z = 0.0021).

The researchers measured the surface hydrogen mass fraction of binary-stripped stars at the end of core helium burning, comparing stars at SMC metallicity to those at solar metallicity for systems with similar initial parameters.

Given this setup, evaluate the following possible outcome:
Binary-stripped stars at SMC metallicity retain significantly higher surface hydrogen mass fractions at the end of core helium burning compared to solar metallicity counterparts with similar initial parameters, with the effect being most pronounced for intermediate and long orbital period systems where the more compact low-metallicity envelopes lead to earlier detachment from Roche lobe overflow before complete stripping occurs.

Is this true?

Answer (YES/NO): NO